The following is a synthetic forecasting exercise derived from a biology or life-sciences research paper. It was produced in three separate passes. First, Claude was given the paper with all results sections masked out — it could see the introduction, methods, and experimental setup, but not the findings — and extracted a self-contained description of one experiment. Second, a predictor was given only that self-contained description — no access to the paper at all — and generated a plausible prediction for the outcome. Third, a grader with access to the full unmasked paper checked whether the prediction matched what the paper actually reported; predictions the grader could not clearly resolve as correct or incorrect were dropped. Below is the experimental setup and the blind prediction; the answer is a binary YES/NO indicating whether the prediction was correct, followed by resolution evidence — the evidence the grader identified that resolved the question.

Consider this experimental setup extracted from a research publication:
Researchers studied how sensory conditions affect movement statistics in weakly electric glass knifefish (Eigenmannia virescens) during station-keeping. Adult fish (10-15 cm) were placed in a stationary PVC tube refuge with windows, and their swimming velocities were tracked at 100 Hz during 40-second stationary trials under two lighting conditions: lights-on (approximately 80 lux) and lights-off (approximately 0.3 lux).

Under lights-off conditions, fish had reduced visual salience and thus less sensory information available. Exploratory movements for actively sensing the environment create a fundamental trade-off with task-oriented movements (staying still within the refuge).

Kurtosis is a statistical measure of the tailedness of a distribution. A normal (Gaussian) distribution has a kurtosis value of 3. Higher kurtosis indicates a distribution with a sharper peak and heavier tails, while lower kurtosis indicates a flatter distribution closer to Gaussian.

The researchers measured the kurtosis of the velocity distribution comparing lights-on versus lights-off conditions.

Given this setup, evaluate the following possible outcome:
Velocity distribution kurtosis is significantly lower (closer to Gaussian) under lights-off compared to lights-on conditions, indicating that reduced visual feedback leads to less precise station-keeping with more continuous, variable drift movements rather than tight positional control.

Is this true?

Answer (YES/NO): YES